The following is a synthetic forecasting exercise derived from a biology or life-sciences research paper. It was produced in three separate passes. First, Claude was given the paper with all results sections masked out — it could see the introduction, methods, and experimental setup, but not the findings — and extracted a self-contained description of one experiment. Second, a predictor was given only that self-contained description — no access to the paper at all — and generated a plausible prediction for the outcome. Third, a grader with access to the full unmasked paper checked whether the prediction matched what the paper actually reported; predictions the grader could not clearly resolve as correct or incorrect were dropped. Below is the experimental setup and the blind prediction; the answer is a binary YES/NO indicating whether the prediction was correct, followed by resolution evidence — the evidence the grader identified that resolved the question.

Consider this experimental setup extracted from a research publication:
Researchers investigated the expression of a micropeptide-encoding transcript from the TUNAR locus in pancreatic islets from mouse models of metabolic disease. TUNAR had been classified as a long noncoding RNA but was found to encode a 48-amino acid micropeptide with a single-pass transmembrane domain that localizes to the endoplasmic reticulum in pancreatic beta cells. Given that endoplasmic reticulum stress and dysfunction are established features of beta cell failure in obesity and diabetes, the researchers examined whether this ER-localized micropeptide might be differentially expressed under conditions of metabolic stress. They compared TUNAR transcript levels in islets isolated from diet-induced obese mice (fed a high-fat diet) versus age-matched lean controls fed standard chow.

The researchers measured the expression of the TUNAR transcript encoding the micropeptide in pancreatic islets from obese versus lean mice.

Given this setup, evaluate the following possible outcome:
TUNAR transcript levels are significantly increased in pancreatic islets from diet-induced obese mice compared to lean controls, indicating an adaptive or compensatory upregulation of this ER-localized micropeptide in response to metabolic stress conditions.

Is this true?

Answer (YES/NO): NO